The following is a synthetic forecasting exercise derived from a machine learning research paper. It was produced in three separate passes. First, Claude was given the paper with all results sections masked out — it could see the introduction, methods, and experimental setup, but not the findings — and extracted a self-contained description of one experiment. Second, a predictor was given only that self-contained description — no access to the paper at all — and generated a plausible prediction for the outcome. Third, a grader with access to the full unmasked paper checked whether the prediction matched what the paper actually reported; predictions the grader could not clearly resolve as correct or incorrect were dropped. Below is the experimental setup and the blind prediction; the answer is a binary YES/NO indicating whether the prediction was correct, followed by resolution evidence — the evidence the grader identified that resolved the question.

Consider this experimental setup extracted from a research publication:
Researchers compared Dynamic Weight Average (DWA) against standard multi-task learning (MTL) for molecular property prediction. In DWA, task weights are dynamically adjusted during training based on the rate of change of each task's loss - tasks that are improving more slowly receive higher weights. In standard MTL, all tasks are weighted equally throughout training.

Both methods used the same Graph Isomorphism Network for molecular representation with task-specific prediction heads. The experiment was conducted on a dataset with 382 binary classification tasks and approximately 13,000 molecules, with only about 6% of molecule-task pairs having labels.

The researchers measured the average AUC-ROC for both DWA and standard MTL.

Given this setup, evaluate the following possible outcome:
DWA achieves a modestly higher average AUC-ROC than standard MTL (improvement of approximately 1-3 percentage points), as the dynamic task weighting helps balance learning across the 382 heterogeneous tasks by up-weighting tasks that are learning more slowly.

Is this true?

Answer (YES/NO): NO